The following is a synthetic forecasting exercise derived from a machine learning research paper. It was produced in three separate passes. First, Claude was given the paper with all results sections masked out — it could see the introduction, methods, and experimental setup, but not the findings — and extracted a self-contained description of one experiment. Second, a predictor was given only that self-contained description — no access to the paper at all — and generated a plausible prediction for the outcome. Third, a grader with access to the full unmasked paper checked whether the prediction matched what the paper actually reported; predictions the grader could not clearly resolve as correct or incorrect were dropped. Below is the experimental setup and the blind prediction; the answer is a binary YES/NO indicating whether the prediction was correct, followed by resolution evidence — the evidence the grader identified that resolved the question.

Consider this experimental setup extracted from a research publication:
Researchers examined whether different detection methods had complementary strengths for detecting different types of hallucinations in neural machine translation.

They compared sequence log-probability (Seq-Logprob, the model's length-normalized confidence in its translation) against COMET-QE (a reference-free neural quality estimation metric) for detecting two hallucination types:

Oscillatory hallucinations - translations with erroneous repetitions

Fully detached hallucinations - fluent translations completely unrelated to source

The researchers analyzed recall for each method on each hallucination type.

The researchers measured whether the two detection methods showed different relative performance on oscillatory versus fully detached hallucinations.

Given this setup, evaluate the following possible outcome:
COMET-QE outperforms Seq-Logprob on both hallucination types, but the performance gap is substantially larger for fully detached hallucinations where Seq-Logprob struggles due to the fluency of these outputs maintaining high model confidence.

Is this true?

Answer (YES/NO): NO